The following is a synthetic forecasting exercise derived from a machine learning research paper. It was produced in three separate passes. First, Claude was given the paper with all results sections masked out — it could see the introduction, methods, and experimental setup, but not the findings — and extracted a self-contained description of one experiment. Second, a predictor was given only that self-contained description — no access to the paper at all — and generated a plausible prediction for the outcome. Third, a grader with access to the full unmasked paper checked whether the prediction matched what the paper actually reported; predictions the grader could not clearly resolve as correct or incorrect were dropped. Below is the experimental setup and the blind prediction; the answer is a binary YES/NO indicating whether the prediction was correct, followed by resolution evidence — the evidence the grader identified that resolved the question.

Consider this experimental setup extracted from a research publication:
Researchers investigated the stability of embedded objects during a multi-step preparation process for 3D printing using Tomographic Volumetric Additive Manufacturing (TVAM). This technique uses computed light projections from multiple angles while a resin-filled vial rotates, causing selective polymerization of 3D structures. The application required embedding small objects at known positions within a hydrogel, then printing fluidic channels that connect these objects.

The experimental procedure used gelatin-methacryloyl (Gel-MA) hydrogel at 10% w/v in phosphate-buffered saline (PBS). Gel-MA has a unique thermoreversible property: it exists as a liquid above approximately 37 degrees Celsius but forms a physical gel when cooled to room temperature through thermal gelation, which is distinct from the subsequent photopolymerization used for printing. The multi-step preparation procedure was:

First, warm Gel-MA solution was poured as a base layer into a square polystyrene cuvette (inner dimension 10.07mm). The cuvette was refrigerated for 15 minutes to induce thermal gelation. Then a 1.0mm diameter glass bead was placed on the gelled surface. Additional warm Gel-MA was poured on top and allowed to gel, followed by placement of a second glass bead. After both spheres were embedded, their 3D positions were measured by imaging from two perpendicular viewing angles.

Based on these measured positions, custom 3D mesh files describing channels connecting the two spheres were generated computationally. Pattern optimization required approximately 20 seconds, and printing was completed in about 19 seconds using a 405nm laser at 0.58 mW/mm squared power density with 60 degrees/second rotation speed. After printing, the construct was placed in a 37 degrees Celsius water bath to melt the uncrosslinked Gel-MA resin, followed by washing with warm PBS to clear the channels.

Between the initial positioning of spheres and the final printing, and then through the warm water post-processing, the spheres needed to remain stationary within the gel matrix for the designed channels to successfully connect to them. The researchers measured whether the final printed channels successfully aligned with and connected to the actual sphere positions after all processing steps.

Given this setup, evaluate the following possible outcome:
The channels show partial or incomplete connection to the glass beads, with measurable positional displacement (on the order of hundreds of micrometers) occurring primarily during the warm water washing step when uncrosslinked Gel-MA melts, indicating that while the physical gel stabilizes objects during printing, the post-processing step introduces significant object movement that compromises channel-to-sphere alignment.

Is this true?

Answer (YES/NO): NO